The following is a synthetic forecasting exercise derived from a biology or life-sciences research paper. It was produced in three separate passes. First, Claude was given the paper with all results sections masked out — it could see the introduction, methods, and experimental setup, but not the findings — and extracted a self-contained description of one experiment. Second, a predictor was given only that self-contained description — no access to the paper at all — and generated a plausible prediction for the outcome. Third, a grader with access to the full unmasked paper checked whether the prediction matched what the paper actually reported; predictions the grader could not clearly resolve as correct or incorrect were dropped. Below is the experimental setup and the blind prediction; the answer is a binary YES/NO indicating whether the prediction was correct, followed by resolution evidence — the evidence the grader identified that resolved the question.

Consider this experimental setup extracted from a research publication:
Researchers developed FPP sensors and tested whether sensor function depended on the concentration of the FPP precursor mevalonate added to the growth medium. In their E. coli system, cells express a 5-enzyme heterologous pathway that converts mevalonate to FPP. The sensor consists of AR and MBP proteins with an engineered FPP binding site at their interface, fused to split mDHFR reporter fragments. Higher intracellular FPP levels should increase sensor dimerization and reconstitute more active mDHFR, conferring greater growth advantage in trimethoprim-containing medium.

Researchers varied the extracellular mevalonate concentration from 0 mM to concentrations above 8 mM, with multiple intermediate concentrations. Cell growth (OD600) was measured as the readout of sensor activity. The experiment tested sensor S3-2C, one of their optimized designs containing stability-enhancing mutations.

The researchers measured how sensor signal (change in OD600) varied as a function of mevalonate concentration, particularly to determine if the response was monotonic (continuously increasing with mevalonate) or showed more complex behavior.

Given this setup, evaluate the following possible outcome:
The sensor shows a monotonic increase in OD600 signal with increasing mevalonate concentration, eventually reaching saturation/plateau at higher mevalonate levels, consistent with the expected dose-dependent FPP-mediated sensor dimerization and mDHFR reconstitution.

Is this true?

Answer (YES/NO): NO